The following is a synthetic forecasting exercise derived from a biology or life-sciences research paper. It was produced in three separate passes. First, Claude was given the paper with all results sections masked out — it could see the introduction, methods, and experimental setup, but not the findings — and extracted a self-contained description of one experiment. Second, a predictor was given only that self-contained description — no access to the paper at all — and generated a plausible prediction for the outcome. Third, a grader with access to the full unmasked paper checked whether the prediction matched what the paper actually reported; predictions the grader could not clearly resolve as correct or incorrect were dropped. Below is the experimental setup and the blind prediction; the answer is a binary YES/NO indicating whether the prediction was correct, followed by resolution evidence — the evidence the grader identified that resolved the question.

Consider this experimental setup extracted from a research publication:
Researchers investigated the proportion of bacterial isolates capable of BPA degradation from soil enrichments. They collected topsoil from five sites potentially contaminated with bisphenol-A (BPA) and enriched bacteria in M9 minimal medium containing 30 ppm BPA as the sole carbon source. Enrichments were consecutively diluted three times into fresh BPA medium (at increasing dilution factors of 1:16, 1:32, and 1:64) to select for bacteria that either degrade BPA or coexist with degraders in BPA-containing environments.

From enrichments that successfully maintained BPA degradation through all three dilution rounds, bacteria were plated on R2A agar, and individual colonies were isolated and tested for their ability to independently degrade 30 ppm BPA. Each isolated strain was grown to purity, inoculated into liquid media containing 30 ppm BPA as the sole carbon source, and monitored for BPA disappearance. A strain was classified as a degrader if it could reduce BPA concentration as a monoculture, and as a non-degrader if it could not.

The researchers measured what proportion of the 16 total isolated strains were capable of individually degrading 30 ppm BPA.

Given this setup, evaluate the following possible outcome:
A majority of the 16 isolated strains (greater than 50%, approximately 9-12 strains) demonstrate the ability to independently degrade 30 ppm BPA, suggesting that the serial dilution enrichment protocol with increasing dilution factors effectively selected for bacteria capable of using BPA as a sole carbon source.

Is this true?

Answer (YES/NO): YES